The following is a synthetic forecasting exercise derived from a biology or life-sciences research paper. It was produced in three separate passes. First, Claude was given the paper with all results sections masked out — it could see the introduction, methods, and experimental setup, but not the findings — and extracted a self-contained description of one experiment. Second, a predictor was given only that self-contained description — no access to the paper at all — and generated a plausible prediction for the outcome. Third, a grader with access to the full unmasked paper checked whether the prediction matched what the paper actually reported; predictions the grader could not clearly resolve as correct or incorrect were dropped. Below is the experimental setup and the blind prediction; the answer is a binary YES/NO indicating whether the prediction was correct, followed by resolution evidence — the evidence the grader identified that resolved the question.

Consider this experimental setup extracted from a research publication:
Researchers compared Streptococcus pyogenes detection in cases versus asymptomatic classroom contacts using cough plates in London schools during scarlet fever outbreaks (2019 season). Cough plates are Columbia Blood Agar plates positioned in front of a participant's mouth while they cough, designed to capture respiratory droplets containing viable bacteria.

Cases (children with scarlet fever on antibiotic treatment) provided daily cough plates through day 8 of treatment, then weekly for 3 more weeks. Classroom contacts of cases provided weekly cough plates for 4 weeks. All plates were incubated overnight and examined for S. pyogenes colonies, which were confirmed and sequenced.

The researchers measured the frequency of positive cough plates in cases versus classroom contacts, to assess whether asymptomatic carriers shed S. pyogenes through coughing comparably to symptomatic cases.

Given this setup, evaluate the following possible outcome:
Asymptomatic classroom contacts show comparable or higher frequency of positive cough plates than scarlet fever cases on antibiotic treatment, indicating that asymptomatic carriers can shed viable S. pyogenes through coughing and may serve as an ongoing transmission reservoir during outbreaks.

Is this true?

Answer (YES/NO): YES